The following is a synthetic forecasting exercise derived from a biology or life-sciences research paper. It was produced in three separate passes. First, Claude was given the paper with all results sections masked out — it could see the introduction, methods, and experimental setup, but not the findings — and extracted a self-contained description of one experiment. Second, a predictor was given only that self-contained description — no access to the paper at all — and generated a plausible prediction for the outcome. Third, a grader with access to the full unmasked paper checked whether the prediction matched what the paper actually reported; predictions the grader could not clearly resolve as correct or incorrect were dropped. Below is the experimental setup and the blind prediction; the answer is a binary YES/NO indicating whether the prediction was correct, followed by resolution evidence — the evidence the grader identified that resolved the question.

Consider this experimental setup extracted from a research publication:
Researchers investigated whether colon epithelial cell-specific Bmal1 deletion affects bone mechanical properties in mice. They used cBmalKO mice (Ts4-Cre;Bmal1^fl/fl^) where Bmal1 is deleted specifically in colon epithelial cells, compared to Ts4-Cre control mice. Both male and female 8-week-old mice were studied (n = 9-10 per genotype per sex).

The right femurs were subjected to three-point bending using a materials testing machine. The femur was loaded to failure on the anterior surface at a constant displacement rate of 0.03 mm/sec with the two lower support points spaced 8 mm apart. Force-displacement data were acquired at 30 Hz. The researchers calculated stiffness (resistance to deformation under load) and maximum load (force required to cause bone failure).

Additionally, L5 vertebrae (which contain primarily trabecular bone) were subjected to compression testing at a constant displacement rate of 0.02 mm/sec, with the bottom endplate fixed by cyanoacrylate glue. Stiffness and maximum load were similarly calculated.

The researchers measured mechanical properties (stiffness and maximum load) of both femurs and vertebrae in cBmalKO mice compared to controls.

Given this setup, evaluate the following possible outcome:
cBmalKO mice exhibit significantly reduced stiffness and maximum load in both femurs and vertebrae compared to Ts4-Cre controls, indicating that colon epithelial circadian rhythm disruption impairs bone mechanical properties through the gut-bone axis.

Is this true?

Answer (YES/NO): NO